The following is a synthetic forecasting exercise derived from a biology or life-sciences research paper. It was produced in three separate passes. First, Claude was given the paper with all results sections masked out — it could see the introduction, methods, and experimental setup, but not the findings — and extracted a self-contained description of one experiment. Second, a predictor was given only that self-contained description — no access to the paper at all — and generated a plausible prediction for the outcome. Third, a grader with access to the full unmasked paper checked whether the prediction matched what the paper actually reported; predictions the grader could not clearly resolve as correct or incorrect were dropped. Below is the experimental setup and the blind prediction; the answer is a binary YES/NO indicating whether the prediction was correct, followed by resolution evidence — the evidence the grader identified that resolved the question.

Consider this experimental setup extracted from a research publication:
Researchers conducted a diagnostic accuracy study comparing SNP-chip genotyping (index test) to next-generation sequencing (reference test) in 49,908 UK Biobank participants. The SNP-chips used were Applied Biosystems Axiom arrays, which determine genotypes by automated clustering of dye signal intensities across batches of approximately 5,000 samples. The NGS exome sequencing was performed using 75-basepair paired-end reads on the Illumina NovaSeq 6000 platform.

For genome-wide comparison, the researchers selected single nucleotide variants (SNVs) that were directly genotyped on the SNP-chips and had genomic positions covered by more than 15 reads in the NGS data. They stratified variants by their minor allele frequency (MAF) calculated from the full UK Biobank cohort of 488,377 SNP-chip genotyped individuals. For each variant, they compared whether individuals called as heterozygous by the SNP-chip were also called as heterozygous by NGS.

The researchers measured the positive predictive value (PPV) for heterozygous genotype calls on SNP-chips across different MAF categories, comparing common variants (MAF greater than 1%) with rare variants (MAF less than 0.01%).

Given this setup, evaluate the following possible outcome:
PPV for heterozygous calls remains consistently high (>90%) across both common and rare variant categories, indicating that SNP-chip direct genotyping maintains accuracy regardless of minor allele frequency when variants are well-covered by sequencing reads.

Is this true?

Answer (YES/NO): NO